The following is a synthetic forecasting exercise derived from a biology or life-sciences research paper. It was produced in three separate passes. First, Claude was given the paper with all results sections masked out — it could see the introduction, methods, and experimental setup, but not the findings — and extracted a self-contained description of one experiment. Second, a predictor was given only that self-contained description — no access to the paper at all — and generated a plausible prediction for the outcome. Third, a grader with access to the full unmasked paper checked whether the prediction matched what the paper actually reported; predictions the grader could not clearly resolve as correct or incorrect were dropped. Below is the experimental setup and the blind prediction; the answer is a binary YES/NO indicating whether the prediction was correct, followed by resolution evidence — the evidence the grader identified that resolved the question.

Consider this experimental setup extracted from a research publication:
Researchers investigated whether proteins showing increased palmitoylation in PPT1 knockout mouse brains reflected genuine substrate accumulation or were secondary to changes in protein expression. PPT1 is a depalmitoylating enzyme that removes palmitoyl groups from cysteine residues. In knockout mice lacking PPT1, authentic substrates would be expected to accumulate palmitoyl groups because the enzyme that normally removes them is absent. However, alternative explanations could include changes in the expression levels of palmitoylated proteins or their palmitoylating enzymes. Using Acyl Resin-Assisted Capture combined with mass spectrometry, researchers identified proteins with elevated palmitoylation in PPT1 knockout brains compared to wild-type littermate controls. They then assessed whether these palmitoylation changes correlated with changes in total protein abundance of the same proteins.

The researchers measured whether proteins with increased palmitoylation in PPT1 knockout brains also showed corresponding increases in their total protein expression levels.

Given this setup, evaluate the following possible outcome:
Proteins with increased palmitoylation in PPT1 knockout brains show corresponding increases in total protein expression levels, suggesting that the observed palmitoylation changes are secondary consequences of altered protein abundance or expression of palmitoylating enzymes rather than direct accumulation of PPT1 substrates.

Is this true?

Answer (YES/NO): NO